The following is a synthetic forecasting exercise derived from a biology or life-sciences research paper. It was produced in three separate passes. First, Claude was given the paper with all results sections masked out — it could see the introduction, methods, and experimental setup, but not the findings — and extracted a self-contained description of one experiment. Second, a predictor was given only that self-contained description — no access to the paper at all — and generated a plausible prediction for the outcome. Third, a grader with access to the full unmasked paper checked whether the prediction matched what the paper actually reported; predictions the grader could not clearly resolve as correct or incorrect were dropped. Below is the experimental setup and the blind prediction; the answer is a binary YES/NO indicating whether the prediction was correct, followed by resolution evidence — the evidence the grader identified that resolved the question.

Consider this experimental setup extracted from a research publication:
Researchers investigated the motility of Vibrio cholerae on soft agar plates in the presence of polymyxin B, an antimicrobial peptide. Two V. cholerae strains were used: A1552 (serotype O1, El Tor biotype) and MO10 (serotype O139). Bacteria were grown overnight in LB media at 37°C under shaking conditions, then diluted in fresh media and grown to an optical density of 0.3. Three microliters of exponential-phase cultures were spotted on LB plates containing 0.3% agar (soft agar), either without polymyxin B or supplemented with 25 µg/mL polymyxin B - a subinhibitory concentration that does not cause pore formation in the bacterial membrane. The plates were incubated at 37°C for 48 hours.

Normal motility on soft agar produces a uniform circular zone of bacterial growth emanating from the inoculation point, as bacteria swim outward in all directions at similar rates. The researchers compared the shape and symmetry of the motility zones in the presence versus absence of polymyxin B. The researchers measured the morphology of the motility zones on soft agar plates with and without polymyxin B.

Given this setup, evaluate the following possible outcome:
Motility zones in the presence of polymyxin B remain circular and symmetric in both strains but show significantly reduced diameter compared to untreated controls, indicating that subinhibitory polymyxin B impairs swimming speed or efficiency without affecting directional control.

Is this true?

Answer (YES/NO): NO